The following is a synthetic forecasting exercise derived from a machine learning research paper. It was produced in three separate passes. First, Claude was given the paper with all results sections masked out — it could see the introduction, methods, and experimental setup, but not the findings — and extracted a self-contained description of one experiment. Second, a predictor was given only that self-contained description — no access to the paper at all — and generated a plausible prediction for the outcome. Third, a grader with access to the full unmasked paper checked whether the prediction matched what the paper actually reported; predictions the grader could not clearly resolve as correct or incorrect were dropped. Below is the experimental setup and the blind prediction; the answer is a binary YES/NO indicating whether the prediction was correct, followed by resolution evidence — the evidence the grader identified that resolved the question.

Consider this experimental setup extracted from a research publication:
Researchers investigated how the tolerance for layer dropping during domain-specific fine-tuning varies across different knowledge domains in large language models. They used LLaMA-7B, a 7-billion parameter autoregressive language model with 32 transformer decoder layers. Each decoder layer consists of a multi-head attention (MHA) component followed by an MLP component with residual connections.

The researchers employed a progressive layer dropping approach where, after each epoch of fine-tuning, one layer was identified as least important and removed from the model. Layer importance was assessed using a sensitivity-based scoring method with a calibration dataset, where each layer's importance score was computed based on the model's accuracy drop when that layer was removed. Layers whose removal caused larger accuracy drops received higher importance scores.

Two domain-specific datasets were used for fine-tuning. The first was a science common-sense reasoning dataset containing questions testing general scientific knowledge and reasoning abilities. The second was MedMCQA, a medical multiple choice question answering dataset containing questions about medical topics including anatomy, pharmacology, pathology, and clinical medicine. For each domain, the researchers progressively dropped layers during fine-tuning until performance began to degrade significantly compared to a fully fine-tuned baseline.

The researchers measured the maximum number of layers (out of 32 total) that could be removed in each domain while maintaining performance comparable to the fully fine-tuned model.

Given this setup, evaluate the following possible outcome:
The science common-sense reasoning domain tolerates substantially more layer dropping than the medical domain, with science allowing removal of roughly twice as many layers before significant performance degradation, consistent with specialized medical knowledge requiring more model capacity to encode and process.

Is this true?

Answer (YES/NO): NO